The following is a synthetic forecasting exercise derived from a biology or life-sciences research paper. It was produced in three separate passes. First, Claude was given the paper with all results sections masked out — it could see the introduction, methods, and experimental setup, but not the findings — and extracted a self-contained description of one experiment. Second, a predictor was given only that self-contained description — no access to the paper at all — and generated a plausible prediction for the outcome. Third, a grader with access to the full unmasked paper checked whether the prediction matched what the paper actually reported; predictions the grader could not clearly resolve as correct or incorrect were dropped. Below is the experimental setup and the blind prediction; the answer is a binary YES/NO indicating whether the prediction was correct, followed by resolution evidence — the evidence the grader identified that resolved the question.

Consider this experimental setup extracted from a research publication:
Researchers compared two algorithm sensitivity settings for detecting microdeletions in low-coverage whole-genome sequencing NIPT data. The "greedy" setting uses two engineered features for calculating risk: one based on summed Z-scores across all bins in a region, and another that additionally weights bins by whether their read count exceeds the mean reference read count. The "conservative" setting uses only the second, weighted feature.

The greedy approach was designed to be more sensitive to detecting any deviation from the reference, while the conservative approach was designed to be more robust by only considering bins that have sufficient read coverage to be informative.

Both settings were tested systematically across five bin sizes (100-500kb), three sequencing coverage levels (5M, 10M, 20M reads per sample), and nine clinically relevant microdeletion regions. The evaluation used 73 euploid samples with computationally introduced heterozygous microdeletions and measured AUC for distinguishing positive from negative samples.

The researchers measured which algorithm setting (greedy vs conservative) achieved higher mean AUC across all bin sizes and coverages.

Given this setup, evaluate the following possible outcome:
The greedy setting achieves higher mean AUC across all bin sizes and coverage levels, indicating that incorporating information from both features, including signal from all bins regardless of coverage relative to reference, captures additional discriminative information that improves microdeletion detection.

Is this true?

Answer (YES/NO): NO